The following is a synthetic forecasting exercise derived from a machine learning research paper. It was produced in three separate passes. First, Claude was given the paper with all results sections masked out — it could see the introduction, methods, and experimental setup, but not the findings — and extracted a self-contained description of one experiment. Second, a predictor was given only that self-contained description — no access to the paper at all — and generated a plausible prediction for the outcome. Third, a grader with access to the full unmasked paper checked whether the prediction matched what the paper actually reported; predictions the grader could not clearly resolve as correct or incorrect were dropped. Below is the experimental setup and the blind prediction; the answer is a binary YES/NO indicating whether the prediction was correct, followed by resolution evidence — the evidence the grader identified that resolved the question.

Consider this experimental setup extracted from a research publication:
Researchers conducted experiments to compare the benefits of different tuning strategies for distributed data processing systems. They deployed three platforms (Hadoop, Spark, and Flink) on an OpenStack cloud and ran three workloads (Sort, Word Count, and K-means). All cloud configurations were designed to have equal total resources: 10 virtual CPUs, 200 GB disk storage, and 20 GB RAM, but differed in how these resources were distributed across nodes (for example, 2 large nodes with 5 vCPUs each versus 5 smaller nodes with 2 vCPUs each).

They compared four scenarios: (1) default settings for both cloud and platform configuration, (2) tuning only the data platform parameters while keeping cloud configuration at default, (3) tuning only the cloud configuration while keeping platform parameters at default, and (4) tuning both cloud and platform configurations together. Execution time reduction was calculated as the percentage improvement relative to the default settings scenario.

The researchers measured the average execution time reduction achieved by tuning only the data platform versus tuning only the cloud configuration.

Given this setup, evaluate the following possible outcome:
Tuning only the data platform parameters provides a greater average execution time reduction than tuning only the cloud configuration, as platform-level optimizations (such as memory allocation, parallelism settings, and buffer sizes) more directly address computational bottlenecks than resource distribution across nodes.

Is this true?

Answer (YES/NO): NO